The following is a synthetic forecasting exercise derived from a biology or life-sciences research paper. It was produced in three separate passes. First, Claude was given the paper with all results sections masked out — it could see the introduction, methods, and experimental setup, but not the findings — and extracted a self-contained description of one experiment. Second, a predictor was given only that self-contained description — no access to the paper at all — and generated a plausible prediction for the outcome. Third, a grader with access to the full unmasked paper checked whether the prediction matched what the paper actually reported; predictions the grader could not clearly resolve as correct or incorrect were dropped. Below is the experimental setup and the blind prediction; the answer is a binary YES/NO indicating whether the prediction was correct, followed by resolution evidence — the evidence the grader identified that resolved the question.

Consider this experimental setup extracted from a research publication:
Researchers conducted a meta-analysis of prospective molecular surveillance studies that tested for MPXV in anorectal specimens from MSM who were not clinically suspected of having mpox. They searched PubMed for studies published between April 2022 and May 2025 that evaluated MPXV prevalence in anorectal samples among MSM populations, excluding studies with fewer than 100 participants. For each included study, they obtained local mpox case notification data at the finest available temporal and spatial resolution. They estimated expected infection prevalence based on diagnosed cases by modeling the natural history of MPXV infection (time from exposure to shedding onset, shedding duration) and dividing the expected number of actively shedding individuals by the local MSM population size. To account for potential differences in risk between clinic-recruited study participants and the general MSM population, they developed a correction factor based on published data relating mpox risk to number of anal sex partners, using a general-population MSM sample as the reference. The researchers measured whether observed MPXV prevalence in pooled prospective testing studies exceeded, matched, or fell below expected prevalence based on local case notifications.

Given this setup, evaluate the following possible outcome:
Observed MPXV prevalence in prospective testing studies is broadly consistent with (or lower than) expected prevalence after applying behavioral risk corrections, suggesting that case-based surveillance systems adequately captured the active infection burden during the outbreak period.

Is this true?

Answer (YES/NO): NO